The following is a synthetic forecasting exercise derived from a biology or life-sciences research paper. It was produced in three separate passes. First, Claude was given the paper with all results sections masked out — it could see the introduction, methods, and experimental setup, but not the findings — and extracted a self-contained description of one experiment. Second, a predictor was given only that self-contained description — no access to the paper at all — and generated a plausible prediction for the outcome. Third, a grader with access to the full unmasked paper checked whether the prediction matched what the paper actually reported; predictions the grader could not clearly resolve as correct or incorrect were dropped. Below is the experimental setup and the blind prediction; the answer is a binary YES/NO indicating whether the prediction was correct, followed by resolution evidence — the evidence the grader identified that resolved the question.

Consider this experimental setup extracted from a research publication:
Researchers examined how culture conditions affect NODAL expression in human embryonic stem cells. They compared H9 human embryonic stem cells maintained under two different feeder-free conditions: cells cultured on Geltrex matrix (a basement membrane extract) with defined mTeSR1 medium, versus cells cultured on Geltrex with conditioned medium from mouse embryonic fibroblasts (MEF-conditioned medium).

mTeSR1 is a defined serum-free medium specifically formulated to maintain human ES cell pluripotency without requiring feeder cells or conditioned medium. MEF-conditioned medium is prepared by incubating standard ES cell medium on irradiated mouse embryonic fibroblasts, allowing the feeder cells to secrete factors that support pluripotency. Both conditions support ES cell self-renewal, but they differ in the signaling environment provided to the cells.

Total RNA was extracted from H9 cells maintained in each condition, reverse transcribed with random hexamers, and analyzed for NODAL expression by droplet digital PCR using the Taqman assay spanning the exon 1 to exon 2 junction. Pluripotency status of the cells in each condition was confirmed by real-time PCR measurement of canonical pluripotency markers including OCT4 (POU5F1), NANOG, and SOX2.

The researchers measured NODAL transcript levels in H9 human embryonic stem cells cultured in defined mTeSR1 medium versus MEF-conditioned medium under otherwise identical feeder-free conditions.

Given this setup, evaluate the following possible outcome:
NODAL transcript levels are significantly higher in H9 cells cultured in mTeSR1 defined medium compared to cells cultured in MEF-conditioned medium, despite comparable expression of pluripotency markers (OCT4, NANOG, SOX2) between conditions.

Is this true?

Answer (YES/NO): NO